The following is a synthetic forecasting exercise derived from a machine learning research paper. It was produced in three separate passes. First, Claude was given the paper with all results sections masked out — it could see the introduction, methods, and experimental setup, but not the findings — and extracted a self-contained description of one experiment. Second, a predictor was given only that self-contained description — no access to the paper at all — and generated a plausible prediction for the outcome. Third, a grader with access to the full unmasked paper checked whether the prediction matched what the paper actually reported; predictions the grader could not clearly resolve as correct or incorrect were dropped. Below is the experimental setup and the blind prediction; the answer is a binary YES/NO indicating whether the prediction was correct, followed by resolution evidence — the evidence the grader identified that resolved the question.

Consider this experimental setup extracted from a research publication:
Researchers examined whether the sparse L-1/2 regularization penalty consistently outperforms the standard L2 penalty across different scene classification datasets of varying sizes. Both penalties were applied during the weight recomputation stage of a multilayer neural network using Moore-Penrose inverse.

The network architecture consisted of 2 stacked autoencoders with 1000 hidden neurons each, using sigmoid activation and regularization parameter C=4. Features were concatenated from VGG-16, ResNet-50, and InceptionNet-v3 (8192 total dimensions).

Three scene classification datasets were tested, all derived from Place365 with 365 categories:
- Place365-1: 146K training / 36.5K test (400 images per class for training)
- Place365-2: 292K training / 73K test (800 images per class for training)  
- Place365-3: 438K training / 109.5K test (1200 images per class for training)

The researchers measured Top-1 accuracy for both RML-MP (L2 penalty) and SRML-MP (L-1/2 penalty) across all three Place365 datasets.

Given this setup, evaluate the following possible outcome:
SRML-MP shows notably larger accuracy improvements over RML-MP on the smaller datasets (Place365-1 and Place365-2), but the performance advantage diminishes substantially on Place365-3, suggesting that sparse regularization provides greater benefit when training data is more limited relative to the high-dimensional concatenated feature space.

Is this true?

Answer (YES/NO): NO